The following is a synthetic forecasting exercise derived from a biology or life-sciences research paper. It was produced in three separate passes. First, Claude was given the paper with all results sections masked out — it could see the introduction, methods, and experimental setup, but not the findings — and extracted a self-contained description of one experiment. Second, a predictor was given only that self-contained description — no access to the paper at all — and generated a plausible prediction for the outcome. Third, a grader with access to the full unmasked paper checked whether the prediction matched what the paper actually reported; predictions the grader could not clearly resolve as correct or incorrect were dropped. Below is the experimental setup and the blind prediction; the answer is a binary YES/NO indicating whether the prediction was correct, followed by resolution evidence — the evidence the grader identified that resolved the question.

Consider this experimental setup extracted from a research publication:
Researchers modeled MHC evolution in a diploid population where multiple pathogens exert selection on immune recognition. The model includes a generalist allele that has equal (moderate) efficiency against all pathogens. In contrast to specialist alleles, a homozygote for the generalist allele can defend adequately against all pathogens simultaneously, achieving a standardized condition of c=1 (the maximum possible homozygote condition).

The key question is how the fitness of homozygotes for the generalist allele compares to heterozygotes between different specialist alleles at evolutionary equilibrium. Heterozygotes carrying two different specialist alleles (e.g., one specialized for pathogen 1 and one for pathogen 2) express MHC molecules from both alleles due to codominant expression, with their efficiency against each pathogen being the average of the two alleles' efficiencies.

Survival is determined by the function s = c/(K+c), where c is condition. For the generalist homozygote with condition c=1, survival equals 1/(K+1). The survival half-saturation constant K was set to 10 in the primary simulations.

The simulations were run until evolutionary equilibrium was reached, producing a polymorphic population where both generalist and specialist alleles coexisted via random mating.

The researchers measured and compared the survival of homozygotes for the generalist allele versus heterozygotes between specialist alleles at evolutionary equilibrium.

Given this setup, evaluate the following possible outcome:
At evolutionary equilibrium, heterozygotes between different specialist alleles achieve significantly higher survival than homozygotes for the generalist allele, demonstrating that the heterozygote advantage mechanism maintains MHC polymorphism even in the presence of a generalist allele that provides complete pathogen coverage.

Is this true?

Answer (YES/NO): YES